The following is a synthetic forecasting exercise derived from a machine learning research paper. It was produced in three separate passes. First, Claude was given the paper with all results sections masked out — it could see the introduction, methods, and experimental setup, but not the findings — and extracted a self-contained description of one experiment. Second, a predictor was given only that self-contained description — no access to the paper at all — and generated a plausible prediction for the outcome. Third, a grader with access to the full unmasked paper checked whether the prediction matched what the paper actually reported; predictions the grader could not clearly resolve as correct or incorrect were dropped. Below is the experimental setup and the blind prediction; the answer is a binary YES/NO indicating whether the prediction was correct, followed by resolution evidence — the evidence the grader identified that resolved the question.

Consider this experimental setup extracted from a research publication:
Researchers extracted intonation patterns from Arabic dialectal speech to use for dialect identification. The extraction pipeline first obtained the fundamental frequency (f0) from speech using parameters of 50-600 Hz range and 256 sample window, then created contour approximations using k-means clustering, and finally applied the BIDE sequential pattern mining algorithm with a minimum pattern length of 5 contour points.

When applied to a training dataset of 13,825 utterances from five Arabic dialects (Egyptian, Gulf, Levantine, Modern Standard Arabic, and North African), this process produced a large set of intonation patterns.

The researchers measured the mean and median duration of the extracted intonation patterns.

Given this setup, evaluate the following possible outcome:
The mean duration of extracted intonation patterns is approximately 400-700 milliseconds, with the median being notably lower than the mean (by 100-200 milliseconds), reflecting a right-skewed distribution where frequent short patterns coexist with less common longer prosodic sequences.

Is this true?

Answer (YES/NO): NO